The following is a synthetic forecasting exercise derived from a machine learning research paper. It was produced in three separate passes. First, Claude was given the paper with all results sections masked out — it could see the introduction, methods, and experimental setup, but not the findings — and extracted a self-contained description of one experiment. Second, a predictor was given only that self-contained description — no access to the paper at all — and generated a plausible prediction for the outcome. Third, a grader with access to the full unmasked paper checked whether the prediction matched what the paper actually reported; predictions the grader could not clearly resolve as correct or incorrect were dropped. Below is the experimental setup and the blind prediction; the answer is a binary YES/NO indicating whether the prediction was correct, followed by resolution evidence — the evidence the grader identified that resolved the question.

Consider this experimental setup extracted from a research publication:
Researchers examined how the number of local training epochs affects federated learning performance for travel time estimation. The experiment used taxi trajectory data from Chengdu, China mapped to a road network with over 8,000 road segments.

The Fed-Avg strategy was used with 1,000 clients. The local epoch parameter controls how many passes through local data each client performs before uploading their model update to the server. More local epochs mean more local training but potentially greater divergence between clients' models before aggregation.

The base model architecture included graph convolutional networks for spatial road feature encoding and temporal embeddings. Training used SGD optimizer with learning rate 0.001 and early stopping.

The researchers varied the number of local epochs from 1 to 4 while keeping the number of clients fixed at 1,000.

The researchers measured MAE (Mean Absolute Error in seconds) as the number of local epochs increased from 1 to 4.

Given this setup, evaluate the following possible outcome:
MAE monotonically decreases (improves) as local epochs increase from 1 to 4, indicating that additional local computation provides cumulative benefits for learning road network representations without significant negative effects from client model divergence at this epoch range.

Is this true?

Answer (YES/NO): NO